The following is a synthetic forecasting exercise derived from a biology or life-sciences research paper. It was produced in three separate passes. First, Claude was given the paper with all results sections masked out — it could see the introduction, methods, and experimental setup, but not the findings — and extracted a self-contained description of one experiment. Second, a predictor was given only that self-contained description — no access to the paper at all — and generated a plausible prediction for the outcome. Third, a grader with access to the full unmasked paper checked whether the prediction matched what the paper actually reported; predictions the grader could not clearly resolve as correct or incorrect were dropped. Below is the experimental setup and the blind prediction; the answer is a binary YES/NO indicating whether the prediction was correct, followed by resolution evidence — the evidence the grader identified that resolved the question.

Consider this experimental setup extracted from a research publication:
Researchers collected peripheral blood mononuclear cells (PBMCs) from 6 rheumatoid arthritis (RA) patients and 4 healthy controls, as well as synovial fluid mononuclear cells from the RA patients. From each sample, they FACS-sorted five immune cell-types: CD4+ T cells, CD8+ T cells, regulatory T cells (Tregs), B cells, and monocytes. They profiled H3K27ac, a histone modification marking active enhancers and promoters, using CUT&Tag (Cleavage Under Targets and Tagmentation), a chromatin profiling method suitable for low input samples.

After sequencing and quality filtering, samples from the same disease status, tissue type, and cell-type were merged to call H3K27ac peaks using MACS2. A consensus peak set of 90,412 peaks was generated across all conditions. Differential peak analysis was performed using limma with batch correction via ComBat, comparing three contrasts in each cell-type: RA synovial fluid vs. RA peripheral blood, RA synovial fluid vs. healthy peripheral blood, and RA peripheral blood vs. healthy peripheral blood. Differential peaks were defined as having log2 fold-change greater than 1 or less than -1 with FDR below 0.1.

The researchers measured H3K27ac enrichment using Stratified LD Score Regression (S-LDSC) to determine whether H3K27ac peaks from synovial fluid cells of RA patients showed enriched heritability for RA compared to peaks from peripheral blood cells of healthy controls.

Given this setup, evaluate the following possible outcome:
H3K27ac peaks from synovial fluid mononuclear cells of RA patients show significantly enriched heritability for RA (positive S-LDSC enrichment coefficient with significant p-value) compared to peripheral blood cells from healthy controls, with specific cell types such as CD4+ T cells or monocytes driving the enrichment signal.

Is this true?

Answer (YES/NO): YES